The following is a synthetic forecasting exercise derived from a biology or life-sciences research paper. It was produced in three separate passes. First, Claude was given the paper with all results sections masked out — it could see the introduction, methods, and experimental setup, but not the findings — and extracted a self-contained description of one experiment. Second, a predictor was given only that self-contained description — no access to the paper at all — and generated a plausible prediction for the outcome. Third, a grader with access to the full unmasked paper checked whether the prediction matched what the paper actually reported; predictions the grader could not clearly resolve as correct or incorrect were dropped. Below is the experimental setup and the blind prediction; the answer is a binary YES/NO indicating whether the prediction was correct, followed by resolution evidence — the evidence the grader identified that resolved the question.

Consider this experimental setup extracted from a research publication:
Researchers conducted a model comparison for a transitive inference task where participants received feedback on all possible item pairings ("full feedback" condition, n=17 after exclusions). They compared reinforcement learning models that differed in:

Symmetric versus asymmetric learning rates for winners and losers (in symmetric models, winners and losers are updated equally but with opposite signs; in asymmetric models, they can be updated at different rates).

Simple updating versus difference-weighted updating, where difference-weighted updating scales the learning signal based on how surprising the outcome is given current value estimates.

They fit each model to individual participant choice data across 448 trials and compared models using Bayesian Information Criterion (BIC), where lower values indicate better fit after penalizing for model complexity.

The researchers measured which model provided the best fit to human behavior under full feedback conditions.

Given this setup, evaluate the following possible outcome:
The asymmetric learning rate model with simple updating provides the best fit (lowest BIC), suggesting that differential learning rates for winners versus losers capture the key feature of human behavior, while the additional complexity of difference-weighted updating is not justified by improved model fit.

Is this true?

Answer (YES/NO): NO